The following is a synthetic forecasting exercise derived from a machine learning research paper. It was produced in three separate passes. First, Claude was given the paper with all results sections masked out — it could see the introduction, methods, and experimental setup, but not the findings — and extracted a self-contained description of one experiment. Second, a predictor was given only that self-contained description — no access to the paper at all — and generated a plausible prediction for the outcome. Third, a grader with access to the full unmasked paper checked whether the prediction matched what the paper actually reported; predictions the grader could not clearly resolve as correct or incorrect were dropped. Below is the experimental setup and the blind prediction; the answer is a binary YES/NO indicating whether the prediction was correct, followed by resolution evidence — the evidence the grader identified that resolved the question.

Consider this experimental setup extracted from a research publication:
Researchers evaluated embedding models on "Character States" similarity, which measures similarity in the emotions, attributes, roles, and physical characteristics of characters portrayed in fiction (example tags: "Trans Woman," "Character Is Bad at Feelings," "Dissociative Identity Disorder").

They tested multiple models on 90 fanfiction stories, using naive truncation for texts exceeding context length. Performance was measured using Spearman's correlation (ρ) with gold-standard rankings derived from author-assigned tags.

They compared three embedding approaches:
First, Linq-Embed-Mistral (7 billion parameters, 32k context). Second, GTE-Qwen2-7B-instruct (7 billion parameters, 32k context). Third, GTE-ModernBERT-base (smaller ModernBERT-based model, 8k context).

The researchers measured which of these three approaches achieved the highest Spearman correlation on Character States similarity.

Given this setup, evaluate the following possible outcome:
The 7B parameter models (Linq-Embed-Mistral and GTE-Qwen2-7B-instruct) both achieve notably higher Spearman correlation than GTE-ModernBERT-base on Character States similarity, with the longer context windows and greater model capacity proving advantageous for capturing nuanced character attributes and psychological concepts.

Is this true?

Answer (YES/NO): NO